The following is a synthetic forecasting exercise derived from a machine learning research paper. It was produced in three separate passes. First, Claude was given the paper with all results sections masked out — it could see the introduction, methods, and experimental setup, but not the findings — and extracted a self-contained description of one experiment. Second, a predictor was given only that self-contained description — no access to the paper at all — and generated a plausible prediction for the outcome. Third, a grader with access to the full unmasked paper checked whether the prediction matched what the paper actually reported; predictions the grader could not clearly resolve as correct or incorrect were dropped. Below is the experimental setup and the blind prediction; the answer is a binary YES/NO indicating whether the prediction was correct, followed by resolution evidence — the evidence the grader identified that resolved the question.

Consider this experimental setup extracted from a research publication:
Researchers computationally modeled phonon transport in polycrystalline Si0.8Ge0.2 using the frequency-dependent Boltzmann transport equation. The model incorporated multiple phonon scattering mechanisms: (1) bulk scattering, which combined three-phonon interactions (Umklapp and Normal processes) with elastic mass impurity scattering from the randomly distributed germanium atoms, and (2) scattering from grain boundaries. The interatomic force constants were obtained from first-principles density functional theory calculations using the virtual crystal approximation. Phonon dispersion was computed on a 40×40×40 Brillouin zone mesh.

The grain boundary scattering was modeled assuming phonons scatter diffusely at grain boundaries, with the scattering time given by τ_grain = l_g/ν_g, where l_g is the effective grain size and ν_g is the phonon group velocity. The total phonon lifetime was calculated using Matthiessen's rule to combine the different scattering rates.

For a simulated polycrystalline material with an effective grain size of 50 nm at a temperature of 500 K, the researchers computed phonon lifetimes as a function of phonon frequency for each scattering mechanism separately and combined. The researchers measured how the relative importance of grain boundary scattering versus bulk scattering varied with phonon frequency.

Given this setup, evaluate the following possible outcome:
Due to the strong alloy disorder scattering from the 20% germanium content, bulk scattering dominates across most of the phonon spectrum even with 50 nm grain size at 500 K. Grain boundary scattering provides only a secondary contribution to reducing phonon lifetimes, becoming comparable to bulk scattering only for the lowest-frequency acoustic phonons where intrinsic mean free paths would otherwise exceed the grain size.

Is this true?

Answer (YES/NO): NO